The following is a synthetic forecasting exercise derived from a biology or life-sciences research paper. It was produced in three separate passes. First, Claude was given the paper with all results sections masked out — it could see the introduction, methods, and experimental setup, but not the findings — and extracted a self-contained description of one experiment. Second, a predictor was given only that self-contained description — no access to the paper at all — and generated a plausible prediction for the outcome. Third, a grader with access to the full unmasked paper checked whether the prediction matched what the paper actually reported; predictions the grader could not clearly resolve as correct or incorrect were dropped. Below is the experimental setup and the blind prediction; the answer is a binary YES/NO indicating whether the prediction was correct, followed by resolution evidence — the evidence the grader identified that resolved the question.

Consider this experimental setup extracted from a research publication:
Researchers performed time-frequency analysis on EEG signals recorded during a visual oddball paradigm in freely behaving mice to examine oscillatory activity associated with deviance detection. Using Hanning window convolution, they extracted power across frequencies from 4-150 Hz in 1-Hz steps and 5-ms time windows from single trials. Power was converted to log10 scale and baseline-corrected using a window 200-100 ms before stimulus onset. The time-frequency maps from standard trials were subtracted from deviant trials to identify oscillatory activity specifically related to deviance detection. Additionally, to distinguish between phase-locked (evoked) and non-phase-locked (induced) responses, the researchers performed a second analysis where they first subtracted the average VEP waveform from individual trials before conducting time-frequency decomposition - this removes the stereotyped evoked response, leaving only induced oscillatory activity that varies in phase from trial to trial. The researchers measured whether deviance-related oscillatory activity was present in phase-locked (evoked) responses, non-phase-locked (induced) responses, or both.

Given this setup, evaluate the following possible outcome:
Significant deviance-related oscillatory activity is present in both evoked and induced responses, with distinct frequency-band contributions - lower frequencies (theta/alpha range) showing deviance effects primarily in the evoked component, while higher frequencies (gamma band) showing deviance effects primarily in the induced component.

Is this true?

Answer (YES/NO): NO